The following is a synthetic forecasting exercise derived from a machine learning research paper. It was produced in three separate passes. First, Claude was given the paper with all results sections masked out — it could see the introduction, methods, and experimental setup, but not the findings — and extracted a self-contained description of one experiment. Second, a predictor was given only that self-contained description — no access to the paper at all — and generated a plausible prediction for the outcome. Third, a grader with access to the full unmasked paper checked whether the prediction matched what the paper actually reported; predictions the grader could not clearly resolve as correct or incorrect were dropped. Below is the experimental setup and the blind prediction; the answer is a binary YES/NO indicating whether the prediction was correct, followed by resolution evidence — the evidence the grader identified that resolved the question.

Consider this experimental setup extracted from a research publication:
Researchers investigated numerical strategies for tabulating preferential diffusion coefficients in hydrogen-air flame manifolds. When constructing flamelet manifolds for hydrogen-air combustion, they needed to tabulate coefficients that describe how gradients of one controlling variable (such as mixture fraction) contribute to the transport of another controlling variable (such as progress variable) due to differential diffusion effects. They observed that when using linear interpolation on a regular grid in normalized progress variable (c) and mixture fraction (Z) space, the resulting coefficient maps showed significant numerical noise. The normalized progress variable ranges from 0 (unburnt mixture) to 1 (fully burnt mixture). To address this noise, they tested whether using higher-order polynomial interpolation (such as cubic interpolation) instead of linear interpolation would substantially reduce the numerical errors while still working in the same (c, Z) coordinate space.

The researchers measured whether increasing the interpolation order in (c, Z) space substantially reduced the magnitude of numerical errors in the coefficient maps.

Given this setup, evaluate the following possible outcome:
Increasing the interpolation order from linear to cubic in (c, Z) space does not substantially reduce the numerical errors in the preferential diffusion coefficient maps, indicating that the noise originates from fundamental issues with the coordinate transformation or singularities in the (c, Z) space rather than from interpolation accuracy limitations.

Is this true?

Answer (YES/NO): YES